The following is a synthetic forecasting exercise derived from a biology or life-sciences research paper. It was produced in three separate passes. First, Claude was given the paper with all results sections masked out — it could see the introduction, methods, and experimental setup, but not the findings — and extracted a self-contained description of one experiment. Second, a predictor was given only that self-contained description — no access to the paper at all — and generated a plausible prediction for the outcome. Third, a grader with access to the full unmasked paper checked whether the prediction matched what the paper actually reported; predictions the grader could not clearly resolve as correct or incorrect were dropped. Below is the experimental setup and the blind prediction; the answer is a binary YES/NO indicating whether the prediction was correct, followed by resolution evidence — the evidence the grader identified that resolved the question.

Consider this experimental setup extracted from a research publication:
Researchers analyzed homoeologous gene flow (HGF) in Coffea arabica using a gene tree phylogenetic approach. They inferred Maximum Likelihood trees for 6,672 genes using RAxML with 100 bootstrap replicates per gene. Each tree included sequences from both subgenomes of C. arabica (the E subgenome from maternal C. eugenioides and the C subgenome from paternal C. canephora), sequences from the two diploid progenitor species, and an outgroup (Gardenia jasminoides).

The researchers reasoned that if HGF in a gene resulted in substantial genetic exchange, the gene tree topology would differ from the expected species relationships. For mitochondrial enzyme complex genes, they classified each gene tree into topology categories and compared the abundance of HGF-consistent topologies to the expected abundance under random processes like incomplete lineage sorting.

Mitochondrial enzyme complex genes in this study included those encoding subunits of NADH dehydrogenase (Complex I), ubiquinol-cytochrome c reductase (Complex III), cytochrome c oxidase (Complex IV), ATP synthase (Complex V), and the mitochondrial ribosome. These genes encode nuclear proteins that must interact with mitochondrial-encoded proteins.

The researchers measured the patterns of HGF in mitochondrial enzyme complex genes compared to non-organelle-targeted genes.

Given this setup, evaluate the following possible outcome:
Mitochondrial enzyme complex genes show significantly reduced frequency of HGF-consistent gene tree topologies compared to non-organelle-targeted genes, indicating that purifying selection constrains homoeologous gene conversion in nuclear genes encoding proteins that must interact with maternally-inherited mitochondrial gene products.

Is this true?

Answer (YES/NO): NO